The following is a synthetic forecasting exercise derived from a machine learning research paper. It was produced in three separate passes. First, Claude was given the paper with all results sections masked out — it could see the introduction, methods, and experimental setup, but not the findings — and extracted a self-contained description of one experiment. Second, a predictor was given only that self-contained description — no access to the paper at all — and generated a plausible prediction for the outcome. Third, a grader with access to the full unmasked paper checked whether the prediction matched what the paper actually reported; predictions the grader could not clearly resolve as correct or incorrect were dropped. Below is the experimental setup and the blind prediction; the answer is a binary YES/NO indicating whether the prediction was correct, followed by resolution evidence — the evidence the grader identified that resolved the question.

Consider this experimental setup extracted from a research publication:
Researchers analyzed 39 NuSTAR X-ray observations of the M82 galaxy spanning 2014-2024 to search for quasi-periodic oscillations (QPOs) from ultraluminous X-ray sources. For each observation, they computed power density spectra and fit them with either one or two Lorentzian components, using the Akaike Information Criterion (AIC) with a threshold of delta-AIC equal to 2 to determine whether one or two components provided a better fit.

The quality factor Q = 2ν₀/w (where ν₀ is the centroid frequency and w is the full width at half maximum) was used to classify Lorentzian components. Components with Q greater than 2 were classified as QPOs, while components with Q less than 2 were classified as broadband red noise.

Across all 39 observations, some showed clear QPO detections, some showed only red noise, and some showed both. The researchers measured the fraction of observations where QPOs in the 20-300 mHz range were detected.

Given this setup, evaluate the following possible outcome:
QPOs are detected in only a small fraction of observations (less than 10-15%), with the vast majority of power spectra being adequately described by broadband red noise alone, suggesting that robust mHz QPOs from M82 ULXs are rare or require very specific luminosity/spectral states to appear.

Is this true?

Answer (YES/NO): NO